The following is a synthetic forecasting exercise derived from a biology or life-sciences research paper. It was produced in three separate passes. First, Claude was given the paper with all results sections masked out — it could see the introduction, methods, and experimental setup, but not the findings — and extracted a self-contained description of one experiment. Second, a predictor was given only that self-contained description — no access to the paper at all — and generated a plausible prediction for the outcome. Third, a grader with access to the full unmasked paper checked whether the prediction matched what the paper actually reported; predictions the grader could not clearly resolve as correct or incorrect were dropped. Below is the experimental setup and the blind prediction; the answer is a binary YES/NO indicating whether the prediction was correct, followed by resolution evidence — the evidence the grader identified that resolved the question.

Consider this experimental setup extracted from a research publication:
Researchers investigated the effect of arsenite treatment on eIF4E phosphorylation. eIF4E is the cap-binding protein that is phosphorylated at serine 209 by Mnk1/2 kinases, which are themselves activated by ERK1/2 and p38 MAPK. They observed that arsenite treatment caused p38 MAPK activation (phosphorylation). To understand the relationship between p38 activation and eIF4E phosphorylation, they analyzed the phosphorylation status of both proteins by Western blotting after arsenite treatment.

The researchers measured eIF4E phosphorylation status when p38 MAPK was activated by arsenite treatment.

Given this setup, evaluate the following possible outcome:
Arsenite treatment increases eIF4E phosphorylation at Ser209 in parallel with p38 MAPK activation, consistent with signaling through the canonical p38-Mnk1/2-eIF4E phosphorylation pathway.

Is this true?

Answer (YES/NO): NO